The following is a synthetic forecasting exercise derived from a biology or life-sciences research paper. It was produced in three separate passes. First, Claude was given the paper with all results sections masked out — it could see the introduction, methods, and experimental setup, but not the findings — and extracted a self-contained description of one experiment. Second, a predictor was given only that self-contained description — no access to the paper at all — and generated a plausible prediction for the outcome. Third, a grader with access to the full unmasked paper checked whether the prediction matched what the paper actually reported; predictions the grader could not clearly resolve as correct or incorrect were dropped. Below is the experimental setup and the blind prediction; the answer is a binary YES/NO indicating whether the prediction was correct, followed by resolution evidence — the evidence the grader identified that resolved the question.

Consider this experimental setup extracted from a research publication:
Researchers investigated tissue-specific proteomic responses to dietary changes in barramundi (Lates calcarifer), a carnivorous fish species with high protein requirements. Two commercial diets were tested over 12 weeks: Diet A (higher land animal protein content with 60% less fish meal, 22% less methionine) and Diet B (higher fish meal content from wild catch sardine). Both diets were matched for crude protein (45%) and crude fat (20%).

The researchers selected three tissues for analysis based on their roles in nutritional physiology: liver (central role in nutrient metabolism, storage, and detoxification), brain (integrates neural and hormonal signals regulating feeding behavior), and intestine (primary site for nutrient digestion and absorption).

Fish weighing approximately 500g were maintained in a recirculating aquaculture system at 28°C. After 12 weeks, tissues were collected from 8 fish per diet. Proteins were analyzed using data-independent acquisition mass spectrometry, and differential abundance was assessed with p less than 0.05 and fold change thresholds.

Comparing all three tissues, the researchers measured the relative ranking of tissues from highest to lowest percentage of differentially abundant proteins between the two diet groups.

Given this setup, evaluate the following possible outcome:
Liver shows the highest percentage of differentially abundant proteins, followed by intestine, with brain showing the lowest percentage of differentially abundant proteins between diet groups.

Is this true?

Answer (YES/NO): NO